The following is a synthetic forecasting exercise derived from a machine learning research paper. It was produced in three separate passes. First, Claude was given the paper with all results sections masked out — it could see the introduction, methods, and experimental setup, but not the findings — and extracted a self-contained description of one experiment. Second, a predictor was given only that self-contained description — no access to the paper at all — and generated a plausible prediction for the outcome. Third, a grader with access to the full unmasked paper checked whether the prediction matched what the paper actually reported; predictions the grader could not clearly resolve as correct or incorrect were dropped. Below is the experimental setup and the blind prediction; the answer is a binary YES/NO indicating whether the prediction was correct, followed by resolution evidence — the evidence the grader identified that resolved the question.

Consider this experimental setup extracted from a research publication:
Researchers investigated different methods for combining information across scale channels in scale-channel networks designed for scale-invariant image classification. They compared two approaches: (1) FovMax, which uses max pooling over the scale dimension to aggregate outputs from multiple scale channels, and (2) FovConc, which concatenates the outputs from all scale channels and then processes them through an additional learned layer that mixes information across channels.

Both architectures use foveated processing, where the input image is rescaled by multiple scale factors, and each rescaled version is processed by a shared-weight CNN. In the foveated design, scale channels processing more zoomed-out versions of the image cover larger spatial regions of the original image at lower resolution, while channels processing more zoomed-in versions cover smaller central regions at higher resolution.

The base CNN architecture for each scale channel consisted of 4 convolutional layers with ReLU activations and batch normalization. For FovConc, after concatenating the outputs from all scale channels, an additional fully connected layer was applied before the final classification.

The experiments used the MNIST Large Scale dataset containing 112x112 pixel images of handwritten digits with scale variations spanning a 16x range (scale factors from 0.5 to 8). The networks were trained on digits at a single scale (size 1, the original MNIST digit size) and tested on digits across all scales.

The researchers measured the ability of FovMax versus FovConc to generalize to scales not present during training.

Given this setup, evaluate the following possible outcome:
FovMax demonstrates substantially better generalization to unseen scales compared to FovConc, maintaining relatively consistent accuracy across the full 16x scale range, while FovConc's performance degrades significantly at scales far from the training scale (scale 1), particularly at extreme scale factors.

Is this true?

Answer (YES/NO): YES